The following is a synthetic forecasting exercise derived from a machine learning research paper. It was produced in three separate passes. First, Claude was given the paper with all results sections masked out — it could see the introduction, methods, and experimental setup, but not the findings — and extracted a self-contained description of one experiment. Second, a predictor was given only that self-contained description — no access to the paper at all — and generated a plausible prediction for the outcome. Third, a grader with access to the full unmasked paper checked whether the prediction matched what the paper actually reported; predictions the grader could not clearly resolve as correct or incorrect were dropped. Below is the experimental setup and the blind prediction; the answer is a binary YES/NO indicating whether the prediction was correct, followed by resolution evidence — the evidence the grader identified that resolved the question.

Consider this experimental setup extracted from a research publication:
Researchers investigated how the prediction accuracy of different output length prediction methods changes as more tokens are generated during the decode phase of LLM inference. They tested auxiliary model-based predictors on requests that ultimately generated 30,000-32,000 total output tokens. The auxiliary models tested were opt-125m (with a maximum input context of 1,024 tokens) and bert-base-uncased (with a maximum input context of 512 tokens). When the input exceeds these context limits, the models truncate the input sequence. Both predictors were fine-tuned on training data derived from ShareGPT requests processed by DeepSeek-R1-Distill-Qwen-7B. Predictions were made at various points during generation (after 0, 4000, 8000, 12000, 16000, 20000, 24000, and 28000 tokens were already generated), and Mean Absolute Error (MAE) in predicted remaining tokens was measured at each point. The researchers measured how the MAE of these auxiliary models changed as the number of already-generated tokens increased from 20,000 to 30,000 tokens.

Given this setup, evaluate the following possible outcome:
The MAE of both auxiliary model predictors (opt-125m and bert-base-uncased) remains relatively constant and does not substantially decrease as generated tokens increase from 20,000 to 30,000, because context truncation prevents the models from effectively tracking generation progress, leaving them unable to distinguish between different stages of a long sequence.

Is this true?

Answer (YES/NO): NO